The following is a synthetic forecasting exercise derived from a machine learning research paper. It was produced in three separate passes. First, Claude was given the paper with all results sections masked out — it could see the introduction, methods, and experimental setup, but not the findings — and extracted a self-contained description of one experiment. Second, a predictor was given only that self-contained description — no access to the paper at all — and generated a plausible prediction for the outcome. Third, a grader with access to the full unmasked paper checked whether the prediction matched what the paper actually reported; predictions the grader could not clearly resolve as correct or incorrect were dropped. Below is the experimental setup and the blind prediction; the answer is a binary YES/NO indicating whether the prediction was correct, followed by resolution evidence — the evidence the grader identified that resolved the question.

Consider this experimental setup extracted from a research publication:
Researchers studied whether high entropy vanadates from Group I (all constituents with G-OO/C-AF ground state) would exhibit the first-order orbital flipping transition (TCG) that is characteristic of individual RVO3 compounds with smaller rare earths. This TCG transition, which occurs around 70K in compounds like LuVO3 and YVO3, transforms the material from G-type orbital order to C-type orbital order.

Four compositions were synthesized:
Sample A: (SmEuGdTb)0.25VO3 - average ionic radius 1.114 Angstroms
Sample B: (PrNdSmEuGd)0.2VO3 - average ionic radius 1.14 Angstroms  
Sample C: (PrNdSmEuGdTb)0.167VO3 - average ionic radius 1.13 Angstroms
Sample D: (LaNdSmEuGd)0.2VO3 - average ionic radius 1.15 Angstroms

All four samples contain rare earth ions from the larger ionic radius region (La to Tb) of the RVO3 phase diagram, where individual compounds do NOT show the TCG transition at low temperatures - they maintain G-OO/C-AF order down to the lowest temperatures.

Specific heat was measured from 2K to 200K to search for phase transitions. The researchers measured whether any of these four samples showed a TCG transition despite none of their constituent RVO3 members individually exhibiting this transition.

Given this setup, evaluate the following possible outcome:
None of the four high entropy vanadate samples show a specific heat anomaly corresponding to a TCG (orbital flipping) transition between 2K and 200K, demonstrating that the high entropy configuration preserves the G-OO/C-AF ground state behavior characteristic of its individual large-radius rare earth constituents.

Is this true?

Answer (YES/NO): YES